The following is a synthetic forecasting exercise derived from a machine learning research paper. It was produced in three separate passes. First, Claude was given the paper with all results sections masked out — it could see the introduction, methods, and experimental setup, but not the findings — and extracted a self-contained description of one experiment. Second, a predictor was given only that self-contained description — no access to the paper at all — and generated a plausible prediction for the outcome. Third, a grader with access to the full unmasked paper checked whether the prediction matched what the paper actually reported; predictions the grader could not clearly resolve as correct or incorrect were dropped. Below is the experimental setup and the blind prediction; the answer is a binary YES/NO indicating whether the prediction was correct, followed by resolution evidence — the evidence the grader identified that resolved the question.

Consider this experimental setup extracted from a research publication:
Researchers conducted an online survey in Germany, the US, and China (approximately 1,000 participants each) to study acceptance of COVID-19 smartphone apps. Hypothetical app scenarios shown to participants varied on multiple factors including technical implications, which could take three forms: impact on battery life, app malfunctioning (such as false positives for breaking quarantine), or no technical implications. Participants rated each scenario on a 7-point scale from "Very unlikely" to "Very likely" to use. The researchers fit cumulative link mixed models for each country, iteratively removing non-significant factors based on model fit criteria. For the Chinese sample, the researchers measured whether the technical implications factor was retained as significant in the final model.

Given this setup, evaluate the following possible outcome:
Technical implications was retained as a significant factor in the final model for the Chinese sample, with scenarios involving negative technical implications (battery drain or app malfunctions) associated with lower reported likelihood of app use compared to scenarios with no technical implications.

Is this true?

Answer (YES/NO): YES